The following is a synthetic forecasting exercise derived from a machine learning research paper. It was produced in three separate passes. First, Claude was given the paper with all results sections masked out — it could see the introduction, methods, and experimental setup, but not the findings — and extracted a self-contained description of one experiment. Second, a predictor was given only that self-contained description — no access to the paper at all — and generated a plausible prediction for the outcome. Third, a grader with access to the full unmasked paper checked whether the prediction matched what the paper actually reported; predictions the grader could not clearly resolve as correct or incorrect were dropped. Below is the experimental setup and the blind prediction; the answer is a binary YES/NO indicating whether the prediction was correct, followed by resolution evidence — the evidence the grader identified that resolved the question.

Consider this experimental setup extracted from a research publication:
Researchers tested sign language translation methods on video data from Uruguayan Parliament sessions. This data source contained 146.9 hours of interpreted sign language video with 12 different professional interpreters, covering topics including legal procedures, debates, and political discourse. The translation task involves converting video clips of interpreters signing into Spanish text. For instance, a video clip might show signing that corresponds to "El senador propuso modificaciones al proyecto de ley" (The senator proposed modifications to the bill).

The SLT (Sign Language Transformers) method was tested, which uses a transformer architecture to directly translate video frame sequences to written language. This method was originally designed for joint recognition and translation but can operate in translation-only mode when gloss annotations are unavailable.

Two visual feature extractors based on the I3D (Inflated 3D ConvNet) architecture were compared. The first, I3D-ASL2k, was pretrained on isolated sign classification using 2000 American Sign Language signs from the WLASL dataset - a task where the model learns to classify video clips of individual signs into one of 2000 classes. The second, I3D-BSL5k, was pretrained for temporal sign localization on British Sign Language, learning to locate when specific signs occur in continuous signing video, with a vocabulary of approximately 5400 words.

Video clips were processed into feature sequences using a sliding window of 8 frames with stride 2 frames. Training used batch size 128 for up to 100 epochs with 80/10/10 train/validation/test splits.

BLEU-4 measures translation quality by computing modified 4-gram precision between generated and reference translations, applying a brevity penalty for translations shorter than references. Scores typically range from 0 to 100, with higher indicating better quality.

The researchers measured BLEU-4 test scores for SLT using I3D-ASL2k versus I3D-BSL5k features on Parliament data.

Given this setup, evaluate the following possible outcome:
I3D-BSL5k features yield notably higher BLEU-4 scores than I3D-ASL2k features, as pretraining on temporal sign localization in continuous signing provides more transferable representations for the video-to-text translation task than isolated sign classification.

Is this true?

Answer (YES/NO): NO